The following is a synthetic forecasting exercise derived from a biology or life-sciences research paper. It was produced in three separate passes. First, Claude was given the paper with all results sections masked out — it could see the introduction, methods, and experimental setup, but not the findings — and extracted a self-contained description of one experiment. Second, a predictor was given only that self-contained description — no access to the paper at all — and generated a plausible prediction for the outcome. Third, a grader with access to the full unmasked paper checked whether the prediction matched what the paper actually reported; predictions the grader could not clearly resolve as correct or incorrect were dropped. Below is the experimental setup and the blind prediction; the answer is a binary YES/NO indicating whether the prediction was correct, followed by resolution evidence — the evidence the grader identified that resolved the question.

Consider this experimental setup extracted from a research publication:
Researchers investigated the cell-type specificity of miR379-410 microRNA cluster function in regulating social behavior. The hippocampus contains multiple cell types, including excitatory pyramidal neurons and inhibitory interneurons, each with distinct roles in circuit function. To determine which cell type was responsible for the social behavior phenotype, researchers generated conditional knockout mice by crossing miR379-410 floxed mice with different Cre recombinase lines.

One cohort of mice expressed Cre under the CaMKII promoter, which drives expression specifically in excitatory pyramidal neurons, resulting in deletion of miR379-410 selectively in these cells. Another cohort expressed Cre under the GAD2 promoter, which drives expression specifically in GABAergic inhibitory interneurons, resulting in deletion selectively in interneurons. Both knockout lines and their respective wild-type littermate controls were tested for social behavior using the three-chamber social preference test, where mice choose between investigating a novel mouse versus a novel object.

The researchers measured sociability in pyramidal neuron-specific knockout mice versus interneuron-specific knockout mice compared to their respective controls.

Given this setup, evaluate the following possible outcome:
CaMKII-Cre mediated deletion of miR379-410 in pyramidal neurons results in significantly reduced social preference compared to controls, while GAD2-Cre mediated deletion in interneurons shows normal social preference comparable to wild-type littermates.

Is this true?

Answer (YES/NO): NO